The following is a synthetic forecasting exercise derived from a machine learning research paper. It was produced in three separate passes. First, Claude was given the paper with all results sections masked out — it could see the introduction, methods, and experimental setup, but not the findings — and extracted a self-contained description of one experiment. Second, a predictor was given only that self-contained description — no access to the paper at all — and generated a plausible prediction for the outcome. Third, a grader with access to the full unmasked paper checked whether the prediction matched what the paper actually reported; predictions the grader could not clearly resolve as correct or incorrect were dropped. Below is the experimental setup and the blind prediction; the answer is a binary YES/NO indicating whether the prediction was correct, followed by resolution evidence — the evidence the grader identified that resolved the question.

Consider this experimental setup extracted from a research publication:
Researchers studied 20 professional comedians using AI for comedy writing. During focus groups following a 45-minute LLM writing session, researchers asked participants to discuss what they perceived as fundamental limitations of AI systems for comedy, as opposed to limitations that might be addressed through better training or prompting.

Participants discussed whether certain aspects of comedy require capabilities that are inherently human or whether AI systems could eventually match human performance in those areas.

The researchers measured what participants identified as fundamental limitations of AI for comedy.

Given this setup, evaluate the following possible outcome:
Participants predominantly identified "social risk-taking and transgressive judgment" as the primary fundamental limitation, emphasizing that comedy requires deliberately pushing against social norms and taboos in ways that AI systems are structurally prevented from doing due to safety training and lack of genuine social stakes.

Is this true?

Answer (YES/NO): NO